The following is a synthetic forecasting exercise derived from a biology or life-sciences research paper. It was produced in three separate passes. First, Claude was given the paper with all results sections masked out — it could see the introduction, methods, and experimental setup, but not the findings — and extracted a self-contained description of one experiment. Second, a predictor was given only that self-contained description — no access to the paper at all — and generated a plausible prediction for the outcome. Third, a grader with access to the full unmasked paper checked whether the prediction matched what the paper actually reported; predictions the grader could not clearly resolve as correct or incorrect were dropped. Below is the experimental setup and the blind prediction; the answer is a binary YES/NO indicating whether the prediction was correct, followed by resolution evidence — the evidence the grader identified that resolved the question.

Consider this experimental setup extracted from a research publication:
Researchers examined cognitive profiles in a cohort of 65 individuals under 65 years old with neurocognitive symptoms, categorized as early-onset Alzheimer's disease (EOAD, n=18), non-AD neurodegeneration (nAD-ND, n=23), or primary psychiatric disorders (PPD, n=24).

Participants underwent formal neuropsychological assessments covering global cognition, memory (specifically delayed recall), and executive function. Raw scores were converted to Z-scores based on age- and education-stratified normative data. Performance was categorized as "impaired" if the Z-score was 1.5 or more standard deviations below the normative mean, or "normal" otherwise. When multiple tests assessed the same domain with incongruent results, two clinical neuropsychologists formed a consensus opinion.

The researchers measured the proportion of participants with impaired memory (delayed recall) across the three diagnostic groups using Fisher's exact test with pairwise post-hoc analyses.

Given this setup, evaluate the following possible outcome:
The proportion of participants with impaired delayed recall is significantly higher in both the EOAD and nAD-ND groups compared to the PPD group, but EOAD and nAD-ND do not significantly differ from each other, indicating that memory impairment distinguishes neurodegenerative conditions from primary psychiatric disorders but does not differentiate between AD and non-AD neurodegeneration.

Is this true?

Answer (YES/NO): NO